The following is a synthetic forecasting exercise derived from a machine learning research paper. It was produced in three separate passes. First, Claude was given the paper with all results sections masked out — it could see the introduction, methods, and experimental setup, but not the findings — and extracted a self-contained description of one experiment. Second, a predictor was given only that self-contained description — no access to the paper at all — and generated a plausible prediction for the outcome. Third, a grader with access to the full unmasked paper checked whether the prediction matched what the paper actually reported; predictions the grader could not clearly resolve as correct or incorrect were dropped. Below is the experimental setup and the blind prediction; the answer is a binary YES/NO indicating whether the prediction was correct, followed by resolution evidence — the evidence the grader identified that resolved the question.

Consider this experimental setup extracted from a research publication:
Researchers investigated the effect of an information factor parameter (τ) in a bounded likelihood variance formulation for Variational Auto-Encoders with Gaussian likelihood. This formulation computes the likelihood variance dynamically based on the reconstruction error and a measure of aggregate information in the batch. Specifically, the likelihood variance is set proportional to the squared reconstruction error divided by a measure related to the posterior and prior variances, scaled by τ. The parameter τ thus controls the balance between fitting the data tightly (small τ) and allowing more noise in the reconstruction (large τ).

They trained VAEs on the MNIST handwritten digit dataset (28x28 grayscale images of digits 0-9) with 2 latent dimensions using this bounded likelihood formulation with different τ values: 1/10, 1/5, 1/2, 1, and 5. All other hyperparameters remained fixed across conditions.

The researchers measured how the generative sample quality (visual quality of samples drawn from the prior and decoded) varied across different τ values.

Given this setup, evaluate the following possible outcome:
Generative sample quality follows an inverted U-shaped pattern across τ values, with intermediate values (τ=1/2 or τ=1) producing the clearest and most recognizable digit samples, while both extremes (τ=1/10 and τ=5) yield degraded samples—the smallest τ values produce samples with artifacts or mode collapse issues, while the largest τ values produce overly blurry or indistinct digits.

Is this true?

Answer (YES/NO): NO